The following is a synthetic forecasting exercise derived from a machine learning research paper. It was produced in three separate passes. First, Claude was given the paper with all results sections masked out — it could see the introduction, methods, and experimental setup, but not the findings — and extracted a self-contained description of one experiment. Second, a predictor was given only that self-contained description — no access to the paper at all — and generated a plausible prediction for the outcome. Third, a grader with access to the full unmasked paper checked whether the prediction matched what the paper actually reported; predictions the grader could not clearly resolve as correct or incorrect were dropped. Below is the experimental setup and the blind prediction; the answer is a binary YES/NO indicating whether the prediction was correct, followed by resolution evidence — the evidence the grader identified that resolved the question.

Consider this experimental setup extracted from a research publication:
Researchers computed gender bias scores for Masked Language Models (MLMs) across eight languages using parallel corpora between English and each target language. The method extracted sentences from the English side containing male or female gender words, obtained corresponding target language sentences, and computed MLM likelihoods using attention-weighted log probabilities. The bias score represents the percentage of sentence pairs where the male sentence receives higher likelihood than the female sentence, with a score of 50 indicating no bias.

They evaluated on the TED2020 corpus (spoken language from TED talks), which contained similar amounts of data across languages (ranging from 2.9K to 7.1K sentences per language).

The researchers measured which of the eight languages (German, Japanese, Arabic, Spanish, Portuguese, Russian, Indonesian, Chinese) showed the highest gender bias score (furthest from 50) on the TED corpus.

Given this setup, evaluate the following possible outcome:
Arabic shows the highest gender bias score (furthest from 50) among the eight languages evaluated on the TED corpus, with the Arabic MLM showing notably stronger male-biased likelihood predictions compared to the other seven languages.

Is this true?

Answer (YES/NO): YES